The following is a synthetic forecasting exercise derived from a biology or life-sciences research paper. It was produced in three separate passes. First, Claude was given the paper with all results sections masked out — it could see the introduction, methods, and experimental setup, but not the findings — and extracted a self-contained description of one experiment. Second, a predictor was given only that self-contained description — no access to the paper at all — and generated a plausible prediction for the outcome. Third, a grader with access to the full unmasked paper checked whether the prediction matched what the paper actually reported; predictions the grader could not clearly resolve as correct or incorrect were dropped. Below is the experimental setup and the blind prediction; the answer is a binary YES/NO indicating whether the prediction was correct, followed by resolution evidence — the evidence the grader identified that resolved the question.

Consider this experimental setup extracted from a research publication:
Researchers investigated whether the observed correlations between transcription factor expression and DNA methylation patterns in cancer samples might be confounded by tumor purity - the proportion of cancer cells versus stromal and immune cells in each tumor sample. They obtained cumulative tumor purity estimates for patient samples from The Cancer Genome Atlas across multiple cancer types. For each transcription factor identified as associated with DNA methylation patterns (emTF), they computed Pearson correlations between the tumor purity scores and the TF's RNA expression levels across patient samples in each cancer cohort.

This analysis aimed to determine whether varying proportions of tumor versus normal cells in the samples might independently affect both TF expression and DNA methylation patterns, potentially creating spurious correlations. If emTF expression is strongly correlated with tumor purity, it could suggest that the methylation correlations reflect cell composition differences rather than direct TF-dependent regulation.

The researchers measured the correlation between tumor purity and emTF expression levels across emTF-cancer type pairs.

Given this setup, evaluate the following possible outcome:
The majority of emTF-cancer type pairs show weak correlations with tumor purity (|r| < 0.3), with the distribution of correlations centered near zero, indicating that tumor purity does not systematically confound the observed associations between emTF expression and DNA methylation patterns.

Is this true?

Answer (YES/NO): NO